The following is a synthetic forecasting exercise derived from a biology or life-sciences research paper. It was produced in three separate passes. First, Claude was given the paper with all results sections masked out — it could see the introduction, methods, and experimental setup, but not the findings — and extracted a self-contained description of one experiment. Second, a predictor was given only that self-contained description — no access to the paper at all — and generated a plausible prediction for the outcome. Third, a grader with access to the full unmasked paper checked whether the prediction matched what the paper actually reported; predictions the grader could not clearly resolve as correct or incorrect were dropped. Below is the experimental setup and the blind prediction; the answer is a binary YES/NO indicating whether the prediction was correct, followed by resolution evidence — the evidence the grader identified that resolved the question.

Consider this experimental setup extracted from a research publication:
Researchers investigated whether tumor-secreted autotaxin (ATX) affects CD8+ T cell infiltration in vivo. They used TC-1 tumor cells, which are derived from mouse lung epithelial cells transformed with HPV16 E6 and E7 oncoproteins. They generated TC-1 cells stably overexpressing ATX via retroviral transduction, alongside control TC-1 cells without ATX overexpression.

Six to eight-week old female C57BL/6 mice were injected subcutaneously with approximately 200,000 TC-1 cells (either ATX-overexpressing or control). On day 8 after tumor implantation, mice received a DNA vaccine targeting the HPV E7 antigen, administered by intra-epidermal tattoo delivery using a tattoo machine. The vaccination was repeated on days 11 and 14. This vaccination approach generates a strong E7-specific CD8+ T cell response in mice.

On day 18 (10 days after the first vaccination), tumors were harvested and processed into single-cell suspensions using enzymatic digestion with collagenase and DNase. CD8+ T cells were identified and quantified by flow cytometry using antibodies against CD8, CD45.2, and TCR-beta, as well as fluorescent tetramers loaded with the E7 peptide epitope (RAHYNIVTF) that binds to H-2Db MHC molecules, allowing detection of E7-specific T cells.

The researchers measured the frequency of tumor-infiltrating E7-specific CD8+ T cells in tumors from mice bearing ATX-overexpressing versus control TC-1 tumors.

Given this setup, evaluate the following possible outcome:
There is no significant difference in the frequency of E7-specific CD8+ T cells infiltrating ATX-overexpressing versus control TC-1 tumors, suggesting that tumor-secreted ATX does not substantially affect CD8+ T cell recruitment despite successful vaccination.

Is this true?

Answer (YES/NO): NO